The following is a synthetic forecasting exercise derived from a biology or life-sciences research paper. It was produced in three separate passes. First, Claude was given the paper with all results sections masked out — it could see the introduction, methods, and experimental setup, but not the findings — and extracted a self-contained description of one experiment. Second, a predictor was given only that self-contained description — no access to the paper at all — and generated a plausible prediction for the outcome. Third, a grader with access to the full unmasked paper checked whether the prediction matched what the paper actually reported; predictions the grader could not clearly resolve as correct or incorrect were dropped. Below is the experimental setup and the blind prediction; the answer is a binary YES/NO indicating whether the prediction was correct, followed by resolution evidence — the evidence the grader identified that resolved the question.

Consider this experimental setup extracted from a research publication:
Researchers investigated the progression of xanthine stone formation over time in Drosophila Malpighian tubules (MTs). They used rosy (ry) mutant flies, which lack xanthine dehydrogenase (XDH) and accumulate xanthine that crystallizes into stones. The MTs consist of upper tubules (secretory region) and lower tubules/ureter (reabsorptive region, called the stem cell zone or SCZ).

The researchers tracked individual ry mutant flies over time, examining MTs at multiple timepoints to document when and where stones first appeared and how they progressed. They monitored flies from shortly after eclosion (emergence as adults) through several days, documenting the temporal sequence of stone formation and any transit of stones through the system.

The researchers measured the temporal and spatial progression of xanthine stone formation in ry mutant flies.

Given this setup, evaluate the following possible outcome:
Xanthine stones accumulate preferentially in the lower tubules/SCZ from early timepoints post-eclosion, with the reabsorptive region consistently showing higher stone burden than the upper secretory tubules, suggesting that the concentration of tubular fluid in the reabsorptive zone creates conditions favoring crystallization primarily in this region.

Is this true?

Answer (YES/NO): YES